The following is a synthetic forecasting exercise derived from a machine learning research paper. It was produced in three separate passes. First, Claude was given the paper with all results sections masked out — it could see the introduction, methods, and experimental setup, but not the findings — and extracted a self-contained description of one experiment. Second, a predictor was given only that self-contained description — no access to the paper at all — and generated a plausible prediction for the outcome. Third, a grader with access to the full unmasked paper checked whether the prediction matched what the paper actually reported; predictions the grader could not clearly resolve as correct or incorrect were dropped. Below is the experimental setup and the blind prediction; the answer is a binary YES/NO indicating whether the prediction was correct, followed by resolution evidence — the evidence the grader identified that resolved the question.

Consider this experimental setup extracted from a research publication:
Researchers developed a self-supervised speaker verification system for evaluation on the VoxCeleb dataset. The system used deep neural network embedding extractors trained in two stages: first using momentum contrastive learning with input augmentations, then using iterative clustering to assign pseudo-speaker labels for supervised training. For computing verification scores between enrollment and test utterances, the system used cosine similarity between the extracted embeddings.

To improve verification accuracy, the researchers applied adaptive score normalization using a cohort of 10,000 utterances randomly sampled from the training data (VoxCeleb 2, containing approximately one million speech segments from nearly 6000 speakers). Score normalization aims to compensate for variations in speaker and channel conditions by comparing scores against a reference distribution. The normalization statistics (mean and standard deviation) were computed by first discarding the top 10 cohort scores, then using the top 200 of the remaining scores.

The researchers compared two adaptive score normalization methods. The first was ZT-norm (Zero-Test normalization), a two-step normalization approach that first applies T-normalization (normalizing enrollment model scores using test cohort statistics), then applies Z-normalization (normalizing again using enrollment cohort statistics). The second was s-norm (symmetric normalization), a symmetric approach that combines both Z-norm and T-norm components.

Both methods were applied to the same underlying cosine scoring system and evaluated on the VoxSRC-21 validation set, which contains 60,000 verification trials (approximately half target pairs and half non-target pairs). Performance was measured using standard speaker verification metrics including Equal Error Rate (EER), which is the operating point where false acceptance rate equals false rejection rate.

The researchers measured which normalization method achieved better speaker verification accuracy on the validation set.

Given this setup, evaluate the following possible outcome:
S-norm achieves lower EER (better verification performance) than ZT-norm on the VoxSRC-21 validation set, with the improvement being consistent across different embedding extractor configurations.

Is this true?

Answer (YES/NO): NO